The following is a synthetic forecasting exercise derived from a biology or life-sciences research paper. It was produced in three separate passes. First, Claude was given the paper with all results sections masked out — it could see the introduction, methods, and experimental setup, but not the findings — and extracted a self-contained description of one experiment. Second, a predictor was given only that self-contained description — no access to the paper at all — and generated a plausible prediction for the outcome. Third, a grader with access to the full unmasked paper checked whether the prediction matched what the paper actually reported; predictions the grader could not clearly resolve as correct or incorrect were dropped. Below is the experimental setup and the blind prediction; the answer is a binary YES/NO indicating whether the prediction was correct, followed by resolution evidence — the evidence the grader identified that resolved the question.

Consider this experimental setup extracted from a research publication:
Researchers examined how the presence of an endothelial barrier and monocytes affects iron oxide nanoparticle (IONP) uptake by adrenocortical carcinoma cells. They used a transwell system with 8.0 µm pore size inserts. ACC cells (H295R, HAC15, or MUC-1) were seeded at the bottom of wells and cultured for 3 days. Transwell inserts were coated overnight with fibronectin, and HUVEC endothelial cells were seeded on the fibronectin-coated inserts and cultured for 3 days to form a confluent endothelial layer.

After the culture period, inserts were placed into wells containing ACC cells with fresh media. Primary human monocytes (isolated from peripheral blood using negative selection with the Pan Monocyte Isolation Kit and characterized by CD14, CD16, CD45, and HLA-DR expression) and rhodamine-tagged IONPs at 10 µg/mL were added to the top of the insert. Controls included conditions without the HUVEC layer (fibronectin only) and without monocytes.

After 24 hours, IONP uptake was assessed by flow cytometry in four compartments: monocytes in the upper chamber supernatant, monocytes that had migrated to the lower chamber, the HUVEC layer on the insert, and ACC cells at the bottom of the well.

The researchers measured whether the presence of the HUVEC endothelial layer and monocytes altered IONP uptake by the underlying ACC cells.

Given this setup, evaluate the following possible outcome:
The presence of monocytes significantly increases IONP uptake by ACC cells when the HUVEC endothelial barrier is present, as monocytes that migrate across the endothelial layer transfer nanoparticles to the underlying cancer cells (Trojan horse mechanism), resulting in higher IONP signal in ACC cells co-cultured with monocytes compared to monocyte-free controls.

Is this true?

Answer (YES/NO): NO